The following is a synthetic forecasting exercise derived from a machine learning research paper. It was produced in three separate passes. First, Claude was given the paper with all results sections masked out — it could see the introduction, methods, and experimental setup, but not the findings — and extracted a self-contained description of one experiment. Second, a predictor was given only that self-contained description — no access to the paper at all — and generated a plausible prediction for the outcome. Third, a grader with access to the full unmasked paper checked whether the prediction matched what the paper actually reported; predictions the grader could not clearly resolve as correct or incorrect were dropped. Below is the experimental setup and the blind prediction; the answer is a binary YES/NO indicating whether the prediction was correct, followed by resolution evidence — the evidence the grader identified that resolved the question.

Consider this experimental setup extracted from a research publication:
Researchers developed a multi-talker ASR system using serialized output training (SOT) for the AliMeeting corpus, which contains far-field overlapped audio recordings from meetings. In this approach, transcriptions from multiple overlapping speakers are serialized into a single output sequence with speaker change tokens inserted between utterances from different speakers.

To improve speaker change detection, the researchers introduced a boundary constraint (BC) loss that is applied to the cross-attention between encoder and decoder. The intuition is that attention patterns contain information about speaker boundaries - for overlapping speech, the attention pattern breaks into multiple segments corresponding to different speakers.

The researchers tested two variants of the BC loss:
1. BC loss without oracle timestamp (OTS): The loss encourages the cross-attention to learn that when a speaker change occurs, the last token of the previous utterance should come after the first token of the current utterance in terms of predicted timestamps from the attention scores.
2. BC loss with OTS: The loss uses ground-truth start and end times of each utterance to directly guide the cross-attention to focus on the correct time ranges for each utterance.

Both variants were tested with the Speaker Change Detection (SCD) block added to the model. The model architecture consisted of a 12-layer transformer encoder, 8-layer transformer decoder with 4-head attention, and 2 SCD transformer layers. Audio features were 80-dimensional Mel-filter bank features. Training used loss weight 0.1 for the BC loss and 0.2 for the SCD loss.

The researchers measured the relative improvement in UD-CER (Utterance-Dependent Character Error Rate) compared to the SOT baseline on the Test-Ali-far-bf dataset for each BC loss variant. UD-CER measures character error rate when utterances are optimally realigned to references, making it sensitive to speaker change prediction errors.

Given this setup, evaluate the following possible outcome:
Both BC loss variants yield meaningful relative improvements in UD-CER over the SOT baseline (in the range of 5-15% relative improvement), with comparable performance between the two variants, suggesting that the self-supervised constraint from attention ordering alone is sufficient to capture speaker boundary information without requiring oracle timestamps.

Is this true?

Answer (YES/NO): NO